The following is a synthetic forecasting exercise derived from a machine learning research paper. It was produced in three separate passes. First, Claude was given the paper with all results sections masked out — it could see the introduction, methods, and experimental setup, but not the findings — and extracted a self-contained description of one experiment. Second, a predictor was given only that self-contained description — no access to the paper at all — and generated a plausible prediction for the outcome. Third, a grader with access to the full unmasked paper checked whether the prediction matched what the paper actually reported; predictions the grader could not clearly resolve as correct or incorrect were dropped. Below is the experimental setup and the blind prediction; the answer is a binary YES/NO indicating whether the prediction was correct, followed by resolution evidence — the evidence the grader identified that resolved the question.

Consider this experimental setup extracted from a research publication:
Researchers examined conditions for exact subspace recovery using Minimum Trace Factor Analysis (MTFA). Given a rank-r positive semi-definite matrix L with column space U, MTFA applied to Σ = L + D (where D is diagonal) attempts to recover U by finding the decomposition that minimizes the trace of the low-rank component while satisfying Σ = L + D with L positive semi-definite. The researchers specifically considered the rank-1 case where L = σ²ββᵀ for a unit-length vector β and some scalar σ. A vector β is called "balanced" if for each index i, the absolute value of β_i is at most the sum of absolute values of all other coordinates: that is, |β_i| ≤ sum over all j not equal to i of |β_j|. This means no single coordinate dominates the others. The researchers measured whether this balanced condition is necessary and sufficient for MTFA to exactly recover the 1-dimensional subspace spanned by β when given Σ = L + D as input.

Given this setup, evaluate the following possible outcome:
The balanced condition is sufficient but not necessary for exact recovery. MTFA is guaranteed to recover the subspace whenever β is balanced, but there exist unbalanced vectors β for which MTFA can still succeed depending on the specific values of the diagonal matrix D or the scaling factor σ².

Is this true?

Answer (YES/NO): NO